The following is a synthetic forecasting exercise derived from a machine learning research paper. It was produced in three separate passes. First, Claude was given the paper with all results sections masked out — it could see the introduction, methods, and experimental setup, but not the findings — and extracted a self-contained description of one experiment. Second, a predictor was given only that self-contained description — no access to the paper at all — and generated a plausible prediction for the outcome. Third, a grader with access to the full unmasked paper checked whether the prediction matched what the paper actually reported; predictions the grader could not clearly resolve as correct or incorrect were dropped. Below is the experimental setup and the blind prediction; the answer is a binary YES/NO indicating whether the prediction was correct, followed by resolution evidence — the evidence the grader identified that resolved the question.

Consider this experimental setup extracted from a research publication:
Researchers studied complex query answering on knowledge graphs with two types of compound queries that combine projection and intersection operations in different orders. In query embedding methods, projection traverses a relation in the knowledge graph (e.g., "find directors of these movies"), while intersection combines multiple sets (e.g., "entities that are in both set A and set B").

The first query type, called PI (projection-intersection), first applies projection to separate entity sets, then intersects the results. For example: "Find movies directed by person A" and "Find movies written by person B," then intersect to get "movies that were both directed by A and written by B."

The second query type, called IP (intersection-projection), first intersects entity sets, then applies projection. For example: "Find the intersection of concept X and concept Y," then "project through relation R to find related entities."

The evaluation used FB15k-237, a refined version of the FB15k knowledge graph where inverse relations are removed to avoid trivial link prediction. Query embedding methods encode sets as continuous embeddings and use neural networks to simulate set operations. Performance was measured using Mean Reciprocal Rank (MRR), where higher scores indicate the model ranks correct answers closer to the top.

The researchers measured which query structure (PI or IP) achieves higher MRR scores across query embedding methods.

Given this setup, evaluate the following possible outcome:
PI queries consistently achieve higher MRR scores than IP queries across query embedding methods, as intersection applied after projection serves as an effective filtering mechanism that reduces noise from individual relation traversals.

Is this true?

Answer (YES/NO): YES